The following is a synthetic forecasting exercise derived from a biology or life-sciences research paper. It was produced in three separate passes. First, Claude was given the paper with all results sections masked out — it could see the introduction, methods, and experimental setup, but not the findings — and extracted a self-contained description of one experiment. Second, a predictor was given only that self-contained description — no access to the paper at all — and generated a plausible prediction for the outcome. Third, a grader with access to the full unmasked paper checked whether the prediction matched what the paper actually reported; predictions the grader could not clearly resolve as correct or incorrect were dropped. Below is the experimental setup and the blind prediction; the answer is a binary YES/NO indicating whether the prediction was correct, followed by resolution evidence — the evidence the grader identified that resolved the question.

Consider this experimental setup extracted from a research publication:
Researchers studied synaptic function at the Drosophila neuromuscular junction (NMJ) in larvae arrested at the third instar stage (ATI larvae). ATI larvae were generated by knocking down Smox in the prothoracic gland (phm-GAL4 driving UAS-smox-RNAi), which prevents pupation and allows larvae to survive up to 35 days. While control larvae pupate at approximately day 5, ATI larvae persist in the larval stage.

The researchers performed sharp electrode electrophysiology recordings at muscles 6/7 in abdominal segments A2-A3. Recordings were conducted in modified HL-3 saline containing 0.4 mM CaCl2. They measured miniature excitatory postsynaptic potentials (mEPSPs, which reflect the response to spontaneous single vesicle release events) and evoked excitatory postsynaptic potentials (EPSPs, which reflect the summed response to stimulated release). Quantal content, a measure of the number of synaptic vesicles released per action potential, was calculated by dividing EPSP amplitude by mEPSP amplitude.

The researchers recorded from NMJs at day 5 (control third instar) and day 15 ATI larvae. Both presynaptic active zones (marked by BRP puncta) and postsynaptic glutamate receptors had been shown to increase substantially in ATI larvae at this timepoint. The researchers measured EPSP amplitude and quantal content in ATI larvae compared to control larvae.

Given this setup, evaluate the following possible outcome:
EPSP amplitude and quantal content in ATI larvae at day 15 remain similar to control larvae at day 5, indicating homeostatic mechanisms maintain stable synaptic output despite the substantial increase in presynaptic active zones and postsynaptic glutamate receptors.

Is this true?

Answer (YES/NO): NO